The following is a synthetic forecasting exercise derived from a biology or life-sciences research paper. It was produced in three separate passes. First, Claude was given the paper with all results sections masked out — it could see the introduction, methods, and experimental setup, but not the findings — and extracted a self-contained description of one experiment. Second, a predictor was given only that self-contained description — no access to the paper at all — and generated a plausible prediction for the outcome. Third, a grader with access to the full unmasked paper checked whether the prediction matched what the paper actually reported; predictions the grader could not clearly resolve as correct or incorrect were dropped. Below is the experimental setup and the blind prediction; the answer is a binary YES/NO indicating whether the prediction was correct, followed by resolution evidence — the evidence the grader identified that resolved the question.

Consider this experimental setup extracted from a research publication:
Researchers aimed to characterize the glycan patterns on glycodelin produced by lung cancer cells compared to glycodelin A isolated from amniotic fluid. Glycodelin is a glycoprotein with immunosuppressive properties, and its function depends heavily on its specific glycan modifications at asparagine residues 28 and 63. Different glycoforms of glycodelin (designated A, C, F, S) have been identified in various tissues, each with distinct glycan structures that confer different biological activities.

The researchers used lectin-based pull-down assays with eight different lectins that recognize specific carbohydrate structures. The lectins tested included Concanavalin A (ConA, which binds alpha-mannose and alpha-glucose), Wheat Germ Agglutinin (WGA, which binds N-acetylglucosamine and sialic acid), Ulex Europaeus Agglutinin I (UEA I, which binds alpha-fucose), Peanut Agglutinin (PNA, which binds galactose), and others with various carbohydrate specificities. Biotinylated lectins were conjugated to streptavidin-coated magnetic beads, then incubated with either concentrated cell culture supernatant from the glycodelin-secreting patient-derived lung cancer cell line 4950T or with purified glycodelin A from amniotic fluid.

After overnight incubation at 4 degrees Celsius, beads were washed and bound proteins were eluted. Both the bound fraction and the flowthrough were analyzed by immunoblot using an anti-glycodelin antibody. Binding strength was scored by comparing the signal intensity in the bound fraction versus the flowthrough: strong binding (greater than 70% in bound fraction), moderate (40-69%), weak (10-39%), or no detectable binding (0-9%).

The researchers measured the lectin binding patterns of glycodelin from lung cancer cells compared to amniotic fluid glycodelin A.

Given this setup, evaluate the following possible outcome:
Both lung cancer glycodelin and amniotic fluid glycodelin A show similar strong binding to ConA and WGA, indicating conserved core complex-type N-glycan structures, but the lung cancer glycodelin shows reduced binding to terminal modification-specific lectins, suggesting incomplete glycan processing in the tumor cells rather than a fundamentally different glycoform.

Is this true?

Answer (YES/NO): NO